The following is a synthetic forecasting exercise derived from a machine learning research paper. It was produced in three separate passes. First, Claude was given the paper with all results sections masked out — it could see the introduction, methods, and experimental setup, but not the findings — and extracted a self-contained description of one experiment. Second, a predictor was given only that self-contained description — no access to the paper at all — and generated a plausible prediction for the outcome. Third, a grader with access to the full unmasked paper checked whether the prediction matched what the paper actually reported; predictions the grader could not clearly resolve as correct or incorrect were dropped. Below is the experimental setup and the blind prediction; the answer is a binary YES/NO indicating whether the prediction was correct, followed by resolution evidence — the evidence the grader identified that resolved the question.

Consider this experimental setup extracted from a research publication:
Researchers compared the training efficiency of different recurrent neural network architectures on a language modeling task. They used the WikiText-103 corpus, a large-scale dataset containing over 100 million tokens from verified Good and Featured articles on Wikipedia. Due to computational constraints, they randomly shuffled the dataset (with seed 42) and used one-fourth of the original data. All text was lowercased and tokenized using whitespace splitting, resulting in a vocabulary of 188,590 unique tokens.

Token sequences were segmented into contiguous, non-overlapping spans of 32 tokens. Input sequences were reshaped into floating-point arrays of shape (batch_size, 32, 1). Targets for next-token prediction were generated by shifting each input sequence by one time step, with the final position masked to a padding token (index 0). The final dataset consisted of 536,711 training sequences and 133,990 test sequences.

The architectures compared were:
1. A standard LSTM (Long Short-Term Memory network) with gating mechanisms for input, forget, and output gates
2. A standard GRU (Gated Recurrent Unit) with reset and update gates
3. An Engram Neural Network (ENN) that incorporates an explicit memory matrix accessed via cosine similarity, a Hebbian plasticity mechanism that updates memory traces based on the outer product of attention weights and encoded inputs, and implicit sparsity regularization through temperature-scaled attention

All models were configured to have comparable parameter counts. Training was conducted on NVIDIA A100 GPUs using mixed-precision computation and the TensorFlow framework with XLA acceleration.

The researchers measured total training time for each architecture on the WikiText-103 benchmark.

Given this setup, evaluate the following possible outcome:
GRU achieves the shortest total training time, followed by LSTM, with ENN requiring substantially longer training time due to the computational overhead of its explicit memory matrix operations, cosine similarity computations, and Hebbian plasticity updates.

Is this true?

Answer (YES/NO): NO